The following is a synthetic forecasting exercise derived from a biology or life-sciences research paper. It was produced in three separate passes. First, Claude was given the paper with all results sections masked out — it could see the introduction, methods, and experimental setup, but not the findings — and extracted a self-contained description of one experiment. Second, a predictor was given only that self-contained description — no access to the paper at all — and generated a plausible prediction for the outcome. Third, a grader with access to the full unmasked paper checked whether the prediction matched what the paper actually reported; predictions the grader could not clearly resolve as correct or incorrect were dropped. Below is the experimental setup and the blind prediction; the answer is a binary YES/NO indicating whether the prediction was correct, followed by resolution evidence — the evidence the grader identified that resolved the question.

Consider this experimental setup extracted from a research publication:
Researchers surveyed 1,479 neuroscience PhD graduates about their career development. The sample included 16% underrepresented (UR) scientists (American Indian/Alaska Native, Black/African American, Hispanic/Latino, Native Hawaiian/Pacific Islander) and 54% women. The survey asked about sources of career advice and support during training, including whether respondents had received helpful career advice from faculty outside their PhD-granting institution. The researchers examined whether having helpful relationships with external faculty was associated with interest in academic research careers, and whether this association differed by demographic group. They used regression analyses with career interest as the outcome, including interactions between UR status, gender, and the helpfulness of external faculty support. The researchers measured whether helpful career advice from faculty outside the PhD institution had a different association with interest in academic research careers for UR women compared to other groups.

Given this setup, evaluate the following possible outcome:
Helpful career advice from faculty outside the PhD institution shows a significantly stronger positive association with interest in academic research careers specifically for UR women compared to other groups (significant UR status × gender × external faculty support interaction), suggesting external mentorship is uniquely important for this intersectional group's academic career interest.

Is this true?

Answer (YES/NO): YES